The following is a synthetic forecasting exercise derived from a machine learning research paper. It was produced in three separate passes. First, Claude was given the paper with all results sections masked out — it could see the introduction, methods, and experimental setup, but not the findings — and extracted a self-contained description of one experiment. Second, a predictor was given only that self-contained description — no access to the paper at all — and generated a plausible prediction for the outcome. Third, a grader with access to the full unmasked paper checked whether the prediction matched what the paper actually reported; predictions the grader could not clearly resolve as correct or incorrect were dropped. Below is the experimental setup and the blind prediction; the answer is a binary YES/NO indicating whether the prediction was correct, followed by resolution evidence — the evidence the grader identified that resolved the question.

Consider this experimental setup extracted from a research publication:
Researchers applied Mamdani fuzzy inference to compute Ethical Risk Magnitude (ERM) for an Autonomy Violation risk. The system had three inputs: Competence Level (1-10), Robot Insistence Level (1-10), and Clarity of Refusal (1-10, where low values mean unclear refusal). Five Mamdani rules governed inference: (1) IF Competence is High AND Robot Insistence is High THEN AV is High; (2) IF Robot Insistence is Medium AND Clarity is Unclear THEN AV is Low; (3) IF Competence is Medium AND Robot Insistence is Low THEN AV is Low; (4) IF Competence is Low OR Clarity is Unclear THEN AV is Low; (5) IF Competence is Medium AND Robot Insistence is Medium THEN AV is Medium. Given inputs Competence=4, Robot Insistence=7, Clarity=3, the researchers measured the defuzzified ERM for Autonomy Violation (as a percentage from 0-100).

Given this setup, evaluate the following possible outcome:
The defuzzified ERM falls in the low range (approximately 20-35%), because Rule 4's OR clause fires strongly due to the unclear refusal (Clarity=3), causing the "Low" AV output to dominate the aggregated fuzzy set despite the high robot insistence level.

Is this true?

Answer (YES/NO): YES